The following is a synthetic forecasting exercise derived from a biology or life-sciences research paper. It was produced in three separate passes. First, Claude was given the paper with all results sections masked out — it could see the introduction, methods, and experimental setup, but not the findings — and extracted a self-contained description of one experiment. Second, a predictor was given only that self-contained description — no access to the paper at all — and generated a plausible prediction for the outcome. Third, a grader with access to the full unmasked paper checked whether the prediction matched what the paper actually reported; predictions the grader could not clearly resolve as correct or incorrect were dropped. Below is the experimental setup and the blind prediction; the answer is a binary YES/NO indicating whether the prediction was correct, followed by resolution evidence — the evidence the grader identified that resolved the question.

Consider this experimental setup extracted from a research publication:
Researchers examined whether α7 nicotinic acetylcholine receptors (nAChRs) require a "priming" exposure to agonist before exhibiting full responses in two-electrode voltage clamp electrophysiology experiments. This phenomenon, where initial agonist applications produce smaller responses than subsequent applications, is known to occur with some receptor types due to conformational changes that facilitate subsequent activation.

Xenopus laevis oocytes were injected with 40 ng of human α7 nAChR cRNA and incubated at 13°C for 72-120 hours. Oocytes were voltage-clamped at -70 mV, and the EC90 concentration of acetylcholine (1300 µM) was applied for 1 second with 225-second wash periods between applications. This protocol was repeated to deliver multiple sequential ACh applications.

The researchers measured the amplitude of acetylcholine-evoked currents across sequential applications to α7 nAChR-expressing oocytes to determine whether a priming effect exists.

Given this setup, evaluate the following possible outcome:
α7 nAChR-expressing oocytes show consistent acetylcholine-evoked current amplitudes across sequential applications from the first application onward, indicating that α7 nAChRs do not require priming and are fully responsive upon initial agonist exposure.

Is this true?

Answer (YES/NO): NO